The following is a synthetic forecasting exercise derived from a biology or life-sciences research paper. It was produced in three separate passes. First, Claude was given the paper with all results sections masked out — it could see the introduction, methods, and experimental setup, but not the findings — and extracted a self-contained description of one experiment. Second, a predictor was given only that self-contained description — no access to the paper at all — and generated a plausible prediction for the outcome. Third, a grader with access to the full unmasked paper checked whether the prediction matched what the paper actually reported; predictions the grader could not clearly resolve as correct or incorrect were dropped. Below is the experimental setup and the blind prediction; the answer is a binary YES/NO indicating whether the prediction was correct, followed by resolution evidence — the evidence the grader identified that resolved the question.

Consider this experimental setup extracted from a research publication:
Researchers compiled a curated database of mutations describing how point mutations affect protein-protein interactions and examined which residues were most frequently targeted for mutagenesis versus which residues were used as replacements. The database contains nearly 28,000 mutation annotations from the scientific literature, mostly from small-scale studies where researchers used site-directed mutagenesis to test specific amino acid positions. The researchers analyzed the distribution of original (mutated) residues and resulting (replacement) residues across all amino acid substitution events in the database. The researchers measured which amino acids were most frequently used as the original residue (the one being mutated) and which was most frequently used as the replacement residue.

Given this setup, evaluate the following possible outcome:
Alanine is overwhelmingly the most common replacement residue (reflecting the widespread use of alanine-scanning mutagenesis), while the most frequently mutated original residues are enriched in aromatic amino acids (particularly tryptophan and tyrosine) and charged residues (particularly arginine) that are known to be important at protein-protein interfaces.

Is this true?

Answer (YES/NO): NO